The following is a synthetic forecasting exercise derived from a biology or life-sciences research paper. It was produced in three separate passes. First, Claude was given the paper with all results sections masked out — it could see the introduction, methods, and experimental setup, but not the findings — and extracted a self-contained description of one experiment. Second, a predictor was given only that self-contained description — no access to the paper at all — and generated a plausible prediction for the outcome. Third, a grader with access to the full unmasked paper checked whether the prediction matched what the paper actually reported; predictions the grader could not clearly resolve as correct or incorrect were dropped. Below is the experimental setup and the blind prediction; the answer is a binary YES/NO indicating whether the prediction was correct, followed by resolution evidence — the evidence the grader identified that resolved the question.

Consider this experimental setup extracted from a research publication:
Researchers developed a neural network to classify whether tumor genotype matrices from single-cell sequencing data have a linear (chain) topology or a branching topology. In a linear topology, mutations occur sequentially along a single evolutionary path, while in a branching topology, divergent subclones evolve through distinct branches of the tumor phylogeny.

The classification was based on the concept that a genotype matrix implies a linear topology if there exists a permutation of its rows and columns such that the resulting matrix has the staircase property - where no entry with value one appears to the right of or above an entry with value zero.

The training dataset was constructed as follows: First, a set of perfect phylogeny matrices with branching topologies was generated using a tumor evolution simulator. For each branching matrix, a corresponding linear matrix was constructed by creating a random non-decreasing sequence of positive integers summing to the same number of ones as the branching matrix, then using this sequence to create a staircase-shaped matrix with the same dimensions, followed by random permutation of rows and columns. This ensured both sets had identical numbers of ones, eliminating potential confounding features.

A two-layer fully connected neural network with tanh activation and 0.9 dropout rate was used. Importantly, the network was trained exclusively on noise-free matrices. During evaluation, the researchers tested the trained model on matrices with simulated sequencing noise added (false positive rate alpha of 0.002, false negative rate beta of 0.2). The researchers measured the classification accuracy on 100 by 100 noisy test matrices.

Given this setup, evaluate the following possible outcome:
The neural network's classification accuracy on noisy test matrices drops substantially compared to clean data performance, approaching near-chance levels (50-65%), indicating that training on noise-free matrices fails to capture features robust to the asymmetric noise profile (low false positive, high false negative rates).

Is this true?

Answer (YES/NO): NO